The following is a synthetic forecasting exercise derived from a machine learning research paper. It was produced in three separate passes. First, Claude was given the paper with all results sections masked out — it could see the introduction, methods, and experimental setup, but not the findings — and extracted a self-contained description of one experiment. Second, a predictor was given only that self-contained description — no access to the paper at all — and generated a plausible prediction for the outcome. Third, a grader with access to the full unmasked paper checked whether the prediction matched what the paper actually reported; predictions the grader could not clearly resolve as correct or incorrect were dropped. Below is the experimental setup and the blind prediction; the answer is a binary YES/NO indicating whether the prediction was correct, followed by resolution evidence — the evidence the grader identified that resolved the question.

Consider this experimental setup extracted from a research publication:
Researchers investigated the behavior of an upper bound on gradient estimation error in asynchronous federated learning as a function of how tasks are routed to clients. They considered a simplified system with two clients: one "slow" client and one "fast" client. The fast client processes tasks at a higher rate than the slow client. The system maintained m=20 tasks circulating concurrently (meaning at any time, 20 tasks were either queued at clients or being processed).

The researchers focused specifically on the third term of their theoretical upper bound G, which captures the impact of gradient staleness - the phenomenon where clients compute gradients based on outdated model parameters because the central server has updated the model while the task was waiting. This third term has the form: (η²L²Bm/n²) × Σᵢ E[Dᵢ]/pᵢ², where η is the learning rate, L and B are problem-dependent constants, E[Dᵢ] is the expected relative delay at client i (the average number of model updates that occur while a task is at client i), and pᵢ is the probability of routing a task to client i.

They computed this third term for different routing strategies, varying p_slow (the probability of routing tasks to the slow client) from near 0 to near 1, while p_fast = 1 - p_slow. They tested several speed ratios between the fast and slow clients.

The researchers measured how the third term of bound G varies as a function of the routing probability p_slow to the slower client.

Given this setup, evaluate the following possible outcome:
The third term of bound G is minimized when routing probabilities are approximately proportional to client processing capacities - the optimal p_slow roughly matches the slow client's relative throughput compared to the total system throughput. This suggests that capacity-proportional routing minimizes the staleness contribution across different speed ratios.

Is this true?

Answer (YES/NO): NO